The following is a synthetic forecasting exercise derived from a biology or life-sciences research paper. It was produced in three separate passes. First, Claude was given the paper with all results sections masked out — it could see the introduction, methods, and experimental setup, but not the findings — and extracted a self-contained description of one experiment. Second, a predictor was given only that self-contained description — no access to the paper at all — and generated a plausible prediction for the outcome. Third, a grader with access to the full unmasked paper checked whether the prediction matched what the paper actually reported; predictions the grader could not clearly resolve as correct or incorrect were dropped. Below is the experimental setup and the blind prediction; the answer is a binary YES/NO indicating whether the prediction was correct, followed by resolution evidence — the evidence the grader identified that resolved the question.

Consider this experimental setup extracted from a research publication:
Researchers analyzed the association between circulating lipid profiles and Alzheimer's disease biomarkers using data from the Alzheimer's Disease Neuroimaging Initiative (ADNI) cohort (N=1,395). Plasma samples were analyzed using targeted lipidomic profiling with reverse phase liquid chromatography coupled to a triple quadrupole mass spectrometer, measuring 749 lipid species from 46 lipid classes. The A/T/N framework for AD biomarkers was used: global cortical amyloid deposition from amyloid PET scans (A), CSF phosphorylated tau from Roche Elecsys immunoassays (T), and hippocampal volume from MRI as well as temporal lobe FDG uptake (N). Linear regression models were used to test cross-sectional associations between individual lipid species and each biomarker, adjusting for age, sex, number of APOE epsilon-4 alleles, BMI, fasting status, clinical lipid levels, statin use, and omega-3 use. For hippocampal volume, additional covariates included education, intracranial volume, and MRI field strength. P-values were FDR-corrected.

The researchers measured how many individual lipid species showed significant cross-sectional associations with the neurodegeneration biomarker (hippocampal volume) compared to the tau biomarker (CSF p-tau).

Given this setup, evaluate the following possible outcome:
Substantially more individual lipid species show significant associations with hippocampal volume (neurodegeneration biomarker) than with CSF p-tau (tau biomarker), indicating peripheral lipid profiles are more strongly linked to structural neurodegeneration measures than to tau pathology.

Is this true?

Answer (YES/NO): YES